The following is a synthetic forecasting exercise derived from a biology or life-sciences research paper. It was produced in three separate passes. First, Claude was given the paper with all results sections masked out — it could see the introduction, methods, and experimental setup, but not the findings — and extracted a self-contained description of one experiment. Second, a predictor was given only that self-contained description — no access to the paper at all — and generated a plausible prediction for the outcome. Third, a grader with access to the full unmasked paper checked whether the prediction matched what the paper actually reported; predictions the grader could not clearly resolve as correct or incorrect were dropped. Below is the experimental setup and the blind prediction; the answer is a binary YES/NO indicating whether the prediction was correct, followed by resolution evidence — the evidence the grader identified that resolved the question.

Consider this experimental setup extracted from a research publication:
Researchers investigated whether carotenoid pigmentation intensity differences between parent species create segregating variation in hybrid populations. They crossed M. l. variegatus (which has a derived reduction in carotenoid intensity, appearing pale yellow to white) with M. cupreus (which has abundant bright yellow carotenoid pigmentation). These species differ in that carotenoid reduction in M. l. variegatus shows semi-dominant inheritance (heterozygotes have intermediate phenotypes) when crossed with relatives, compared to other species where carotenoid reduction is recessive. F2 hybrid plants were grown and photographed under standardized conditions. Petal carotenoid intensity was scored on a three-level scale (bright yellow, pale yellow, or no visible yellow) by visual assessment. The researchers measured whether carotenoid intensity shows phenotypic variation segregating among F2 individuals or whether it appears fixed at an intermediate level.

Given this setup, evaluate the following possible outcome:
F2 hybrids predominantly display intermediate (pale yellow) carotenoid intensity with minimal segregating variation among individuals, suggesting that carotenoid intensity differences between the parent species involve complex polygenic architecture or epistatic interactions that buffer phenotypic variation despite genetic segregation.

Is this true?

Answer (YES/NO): NO